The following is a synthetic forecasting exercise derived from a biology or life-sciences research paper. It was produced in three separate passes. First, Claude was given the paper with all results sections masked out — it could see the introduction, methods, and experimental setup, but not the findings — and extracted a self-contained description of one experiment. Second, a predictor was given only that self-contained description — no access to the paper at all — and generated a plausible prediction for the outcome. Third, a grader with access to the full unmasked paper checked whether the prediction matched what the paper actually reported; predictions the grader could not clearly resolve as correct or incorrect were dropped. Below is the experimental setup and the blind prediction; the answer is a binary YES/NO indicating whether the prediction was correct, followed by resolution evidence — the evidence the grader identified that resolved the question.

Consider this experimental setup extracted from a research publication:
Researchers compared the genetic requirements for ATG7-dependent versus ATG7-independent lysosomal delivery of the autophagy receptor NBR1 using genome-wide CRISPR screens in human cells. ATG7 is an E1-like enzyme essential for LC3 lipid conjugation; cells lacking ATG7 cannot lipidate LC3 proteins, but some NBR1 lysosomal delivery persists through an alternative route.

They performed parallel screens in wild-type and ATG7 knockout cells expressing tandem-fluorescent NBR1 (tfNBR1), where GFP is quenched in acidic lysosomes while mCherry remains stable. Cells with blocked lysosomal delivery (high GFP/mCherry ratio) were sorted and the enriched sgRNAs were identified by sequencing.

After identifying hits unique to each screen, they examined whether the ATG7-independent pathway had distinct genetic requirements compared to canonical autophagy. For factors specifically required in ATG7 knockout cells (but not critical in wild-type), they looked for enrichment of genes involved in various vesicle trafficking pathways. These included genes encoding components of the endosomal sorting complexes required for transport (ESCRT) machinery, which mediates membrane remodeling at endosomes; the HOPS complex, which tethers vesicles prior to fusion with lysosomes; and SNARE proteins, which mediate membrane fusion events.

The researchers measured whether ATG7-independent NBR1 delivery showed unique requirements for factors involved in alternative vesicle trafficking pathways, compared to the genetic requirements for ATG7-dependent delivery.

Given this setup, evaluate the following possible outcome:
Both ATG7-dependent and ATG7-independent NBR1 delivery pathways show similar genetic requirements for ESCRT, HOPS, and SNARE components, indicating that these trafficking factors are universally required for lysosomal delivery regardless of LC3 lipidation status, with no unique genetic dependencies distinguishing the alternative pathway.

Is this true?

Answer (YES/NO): NO